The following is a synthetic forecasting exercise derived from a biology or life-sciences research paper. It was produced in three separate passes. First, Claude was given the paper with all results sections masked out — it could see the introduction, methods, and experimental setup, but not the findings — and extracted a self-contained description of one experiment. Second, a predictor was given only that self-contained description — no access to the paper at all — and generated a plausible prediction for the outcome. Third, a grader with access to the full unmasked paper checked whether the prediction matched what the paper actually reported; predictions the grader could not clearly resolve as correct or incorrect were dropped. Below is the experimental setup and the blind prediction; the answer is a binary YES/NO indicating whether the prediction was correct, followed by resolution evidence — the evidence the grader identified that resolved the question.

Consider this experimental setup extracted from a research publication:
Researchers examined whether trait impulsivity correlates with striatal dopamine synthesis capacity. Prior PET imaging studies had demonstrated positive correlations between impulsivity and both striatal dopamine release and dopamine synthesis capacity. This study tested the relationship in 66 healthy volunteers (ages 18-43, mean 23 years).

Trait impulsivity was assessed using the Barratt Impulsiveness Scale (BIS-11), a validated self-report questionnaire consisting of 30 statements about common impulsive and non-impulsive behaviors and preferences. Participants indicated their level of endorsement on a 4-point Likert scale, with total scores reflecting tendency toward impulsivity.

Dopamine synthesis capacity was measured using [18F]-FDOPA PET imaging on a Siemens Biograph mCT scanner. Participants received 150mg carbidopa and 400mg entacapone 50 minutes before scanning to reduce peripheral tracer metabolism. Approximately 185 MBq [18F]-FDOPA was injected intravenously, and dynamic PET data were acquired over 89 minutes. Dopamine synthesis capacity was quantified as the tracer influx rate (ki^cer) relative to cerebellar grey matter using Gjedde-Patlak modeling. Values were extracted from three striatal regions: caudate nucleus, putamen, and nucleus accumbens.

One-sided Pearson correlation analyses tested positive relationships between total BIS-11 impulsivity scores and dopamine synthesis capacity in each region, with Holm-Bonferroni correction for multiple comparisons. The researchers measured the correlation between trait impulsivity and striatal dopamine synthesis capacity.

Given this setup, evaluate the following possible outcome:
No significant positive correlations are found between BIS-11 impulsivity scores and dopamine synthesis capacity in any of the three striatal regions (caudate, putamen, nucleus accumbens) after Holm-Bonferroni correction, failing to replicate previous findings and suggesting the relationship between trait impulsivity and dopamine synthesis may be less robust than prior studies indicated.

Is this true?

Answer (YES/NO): YES